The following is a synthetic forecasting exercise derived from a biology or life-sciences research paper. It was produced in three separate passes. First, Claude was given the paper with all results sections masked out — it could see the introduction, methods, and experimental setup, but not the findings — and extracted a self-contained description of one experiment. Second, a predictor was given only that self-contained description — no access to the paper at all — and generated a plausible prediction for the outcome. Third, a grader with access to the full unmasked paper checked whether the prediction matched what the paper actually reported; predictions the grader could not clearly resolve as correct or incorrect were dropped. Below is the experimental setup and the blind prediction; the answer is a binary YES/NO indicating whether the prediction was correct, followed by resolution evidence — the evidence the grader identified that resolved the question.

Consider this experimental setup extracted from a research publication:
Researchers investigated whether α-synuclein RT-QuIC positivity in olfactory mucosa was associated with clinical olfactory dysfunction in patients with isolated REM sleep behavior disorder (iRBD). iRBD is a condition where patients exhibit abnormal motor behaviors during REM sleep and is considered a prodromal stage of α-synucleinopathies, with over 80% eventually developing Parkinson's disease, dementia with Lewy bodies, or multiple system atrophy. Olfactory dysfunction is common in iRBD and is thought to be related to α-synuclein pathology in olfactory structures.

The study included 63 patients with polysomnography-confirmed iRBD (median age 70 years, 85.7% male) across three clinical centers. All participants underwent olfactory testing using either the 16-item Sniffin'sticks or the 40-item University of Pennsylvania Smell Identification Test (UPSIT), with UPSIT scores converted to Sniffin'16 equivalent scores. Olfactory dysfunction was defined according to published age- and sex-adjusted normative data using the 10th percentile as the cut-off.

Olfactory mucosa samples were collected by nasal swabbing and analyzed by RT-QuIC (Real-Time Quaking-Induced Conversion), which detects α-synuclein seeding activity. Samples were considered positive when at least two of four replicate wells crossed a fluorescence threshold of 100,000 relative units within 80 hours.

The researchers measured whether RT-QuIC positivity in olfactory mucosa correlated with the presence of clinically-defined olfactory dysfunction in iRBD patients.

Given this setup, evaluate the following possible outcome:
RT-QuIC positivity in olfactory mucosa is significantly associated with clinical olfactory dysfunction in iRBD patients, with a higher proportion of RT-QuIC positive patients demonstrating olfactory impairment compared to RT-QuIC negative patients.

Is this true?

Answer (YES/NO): YES